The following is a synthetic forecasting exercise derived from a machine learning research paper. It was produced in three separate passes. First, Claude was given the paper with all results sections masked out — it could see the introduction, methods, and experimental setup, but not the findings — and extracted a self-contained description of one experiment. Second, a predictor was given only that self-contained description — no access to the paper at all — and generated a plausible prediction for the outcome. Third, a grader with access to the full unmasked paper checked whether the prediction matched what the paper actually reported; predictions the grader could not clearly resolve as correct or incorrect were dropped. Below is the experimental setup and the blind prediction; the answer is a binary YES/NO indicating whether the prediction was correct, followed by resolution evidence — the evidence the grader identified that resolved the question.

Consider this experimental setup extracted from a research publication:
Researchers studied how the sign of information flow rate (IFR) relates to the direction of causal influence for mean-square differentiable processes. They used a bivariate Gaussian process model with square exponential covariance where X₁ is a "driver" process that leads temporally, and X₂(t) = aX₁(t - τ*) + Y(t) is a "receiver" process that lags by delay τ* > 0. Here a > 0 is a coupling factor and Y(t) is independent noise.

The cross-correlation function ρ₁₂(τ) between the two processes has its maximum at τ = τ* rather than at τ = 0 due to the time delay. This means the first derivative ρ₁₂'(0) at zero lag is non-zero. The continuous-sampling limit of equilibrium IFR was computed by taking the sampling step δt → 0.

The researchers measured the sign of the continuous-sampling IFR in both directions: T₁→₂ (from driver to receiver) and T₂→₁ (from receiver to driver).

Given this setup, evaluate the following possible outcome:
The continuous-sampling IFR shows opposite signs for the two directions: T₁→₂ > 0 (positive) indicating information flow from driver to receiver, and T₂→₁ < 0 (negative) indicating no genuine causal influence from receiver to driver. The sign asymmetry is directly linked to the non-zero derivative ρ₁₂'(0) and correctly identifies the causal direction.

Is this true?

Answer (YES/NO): YES